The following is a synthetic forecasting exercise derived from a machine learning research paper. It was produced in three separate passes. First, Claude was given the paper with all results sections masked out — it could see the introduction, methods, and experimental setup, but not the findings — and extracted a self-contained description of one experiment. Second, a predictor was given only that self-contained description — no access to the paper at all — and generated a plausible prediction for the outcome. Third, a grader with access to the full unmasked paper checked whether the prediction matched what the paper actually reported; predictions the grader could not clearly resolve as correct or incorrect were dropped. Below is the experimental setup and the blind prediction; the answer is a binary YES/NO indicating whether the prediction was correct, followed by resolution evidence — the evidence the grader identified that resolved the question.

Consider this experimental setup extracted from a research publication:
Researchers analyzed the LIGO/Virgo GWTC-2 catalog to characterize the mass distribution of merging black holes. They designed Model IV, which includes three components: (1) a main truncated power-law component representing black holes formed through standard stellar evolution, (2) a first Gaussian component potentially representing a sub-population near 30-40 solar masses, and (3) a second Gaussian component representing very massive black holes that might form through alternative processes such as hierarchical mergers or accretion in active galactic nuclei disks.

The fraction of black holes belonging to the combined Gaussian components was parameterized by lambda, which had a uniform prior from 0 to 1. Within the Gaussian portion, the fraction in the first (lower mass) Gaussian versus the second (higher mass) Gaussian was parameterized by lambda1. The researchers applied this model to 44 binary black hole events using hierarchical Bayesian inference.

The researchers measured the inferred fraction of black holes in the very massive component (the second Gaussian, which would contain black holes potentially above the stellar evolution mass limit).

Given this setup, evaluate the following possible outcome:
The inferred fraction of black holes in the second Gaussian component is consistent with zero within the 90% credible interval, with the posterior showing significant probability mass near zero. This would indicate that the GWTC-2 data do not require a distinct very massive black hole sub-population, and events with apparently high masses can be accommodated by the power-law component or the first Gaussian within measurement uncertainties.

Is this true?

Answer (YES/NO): NO